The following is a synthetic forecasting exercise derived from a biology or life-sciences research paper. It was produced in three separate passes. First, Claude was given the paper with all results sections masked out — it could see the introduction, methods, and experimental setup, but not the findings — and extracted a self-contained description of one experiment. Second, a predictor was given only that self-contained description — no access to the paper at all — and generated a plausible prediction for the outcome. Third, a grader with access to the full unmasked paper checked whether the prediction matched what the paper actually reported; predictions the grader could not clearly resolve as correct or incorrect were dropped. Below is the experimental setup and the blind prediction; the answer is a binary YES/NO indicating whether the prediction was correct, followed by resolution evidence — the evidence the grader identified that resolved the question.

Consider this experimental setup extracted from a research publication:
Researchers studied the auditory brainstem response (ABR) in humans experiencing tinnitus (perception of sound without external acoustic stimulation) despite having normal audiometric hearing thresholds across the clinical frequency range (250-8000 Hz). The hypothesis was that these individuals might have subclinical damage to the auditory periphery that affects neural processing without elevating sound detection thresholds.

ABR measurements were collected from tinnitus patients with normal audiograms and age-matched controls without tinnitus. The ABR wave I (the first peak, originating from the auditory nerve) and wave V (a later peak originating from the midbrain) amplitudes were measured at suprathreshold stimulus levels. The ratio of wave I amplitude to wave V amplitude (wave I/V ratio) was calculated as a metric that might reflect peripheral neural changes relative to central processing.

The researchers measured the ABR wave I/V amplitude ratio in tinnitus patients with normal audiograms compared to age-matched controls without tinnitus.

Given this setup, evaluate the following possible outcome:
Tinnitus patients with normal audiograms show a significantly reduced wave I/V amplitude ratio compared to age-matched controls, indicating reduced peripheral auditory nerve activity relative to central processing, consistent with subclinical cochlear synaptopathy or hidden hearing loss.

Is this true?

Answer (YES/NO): YES